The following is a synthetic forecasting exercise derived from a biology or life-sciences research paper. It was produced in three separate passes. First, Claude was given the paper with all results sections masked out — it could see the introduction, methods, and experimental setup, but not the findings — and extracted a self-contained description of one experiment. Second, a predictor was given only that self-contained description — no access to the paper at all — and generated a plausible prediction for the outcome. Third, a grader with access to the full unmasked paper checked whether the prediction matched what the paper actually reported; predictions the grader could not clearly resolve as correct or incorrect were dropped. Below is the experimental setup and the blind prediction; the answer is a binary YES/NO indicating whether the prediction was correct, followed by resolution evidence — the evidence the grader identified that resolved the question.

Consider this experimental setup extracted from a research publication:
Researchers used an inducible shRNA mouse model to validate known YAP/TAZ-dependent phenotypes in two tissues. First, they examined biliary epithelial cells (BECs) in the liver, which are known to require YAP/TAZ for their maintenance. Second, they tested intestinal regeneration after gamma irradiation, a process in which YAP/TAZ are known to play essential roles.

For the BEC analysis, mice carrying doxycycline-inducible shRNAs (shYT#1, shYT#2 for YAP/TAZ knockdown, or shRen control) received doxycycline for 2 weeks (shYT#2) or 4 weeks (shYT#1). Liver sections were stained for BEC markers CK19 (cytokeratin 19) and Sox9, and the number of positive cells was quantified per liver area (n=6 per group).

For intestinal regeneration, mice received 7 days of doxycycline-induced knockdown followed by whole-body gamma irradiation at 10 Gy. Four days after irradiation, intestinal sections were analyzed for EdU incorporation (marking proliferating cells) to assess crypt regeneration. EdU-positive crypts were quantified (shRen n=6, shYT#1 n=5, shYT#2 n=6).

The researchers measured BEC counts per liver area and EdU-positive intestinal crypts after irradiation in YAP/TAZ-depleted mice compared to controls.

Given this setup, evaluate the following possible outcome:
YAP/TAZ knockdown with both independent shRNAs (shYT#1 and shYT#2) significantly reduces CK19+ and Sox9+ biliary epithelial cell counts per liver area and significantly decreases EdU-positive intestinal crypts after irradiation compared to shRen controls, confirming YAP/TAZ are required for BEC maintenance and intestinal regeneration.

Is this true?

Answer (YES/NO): YES